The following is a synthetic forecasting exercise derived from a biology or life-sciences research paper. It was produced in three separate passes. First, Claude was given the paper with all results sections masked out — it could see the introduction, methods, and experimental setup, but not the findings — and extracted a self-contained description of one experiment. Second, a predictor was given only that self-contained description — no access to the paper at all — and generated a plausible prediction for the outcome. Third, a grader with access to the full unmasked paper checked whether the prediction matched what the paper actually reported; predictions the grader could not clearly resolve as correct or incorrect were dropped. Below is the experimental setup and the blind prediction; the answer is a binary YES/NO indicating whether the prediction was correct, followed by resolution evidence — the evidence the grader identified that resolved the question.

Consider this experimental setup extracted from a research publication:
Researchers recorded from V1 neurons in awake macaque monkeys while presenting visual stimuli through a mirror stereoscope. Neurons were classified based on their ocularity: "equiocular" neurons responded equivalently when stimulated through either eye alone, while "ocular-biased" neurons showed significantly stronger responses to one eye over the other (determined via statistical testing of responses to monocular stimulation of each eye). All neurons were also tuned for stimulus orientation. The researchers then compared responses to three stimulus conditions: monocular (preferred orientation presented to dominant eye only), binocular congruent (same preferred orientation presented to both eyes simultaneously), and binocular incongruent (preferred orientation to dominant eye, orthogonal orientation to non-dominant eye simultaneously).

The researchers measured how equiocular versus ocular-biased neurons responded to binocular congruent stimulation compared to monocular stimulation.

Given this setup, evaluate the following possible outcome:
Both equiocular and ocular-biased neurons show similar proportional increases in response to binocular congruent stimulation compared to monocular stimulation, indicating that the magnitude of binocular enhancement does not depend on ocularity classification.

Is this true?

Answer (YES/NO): NO